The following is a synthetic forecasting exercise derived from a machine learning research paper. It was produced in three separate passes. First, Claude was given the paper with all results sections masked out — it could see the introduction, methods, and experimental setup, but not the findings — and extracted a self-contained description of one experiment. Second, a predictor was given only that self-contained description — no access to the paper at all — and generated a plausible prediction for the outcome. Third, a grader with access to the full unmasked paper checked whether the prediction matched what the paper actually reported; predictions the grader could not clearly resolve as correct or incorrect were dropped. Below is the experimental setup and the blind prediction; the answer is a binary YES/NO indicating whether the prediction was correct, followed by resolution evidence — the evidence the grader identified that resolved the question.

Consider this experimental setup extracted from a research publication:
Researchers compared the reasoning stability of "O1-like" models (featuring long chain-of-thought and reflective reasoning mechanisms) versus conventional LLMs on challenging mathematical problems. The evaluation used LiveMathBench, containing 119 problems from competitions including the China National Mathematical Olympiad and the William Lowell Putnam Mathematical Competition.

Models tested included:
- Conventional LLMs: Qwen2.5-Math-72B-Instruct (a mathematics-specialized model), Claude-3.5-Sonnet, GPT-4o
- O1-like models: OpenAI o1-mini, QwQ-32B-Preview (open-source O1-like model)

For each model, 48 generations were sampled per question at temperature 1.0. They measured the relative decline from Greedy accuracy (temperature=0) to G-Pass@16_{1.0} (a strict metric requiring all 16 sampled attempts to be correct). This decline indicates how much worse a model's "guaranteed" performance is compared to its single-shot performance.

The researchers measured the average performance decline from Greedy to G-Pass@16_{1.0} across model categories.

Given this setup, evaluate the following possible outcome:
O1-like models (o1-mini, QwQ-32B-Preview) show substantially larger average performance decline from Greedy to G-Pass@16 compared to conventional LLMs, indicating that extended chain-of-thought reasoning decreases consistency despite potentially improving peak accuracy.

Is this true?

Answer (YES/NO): NO